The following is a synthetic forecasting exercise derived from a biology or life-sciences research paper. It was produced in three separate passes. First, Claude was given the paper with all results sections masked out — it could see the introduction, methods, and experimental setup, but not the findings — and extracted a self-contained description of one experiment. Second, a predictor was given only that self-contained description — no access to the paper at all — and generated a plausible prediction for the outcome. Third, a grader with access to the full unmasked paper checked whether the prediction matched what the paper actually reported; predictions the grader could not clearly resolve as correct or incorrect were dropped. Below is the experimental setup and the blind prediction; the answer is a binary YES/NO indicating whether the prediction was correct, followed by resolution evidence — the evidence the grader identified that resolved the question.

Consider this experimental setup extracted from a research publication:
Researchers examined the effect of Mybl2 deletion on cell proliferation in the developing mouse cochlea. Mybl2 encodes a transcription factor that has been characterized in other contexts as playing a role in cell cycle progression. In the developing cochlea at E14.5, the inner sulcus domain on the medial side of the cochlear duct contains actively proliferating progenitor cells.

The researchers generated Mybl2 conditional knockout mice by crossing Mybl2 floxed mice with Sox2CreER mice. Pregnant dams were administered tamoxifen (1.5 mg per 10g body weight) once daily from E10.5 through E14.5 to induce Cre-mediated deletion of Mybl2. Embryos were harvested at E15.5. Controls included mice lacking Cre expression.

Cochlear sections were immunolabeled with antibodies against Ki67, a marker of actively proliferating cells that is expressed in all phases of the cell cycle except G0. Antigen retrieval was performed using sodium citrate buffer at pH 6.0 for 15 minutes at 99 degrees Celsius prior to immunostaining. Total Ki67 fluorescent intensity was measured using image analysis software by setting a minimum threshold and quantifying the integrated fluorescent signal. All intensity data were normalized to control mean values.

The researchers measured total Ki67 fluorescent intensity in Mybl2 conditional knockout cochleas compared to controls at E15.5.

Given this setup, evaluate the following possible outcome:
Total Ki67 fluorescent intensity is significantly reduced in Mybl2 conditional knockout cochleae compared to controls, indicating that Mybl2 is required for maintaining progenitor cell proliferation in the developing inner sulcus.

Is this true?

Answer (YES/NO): YES